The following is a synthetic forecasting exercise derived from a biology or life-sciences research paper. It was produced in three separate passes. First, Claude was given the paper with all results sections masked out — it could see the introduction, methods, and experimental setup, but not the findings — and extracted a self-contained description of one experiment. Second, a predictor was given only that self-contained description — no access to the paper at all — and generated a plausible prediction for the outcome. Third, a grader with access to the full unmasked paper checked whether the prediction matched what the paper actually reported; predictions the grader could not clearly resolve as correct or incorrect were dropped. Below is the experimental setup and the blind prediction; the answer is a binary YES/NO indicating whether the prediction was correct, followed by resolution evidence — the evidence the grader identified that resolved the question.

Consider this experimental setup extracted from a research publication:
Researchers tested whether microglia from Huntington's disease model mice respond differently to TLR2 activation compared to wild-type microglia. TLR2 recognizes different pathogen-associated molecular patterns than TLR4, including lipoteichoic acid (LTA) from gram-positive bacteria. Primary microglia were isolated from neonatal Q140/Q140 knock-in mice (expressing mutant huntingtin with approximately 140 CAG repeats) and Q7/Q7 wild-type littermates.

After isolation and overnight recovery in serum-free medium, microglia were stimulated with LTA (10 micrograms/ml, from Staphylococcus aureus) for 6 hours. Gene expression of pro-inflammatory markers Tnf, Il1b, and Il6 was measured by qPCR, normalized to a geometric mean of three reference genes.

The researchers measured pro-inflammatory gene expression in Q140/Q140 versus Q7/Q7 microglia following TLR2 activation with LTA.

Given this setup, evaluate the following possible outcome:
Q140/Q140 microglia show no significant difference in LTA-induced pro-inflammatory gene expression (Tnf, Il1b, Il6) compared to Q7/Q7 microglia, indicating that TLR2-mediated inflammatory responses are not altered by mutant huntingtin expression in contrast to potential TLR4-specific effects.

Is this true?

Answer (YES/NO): NO